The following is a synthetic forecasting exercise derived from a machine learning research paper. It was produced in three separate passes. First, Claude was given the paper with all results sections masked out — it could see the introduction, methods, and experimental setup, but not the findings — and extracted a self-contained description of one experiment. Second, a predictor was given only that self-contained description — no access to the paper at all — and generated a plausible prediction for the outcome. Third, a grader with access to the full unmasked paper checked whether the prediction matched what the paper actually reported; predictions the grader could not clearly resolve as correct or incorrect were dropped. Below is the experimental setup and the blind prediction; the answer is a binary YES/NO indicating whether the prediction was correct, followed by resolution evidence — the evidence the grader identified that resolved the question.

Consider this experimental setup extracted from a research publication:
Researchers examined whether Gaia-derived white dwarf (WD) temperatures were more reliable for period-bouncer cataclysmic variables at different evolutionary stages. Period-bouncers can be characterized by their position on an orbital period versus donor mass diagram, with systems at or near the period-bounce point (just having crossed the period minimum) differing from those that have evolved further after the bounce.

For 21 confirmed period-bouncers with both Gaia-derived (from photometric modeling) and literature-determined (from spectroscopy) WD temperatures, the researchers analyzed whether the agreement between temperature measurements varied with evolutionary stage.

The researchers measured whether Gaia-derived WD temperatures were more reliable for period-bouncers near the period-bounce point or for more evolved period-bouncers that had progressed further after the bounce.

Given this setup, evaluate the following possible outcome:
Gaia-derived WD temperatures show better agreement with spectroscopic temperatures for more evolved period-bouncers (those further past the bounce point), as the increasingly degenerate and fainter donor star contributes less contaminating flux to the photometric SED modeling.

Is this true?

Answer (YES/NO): YES